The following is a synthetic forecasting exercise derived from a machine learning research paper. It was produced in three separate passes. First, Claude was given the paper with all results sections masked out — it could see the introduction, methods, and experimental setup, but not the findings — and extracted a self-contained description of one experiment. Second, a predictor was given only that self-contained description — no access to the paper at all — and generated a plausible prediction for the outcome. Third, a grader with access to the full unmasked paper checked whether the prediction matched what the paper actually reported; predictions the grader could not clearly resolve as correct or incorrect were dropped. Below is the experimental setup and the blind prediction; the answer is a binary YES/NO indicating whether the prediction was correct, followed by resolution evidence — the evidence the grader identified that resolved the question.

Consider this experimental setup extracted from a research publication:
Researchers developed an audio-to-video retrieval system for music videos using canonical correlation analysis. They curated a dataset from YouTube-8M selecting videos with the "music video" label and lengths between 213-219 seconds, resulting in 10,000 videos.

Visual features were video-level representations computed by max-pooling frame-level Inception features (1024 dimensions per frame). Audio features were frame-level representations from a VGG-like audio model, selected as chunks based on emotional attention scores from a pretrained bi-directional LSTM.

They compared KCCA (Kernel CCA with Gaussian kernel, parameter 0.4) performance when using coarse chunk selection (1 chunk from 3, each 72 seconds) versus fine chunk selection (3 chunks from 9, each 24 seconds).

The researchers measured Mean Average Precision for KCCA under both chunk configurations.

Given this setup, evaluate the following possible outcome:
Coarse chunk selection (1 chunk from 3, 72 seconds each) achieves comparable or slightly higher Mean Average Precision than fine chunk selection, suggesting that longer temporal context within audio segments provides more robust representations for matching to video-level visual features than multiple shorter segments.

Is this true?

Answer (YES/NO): YES